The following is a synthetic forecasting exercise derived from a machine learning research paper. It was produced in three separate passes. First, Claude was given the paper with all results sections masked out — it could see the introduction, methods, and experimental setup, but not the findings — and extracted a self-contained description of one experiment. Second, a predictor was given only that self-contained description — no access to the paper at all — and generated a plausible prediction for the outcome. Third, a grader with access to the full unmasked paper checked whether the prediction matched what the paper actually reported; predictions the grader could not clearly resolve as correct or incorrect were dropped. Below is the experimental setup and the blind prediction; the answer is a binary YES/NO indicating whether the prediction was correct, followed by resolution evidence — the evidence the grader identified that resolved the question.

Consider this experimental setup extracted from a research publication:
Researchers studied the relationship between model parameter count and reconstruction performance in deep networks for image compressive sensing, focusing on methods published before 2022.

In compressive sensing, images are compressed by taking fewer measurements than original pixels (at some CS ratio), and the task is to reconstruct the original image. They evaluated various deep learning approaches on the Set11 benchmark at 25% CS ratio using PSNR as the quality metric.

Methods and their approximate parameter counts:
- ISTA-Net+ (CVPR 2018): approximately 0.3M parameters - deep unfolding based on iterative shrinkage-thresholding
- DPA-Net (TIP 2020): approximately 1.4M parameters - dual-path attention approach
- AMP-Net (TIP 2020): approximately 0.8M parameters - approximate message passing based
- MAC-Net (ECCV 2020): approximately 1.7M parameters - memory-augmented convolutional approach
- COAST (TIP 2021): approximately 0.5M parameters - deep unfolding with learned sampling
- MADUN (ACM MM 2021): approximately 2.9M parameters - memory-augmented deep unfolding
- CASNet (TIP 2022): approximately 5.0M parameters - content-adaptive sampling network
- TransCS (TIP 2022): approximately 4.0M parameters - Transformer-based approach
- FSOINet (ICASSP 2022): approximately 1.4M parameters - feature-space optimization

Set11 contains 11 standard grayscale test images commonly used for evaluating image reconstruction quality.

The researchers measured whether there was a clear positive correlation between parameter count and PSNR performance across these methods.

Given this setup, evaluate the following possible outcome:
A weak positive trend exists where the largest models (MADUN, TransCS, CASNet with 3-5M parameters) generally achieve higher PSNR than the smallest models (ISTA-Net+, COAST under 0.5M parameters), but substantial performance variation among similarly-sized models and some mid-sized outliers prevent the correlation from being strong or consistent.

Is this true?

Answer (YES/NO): NO